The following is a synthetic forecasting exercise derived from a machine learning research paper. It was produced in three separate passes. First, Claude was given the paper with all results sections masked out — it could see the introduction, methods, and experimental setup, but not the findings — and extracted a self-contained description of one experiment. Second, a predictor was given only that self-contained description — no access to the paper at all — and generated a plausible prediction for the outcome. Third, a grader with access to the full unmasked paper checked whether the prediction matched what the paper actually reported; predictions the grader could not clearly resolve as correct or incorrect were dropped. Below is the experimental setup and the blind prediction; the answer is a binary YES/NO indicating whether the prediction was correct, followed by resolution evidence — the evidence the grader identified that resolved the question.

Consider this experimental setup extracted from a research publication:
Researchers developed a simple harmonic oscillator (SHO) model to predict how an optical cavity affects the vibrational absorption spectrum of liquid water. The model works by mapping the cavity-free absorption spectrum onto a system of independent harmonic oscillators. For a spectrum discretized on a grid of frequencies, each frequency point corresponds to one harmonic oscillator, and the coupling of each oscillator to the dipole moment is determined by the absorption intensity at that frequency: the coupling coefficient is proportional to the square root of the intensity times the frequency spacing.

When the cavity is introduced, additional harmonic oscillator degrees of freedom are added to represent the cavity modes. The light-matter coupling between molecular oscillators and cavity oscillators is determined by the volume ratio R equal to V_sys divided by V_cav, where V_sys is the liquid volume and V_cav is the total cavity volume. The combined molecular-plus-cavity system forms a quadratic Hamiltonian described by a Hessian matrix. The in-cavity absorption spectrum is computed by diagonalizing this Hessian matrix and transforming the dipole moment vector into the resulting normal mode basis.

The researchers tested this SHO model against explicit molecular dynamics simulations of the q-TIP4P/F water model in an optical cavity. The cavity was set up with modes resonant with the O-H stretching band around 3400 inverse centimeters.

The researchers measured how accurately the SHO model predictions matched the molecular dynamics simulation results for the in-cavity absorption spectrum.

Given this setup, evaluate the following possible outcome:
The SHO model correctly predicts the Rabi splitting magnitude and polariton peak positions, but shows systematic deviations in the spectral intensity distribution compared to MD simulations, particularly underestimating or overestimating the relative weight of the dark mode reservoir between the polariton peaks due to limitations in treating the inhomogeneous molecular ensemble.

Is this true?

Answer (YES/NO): NO